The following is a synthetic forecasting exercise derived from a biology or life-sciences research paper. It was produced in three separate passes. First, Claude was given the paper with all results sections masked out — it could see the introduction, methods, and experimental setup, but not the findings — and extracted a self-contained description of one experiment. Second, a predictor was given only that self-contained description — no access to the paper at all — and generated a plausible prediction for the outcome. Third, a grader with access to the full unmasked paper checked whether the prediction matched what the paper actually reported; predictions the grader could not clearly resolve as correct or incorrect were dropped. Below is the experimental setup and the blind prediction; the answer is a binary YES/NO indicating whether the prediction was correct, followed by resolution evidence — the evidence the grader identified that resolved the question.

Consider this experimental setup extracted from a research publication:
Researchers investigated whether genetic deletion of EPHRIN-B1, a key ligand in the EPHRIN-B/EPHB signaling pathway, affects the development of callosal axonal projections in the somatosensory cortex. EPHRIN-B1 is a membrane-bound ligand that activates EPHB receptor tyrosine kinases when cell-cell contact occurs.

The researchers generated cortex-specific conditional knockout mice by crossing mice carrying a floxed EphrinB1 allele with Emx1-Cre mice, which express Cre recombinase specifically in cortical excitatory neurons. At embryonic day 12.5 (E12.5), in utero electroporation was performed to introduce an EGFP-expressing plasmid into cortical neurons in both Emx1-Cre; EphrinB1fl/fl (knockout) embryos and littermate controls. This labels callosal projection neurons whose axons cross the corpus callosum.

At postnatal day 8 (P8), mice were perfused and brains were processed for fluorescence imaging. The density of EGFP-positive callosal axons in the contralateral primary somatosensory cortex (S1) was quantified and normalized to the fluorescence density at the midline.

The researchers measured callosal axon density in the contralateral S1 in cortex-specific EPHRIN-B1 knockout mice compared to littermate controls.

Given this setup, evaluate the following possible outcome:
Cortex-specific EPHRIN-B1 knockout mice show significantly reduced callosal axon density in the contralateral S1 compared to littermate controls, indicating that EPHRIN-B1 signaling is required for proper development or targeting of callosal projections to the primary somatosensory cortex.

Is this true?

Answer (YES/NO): NO